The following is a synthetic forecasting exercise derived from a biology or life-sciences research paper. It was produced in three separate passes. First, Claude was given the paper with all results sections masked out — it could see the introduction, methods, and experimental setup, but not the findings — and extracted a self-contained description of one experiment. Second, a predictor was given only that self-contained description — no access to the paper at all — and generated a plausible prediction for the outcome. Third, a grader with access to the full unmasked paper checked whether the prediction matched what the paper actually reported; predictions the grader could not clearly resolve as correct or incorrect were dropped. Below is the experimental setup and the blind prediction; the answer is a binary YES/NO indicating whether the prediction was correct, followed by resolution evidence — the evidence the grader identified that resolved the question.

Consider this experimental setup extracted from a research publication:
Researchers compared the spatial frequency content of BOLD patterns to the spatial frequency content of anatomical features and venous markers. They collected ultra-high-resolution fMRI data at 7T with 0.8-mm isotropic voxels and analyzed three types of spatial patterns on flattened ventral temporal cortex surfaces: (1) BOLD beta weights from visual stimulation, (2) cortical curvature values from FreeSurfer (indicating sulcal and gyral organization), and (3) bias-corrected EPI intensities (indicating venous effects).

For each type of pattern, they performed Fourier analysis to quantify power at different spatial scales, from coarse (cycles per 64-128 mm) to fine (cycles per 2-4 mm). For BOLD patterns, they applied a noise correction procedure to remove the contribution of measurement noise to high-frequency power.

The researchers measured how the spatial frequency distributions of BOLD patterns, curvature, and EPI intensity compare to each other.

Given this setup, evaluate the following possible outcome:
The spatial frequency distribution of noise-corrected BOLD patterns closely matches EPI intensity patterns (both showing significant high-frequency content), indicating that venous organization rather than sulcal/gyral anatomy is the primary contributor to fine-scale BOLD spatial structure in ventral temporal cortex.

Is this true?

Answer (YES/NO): NO